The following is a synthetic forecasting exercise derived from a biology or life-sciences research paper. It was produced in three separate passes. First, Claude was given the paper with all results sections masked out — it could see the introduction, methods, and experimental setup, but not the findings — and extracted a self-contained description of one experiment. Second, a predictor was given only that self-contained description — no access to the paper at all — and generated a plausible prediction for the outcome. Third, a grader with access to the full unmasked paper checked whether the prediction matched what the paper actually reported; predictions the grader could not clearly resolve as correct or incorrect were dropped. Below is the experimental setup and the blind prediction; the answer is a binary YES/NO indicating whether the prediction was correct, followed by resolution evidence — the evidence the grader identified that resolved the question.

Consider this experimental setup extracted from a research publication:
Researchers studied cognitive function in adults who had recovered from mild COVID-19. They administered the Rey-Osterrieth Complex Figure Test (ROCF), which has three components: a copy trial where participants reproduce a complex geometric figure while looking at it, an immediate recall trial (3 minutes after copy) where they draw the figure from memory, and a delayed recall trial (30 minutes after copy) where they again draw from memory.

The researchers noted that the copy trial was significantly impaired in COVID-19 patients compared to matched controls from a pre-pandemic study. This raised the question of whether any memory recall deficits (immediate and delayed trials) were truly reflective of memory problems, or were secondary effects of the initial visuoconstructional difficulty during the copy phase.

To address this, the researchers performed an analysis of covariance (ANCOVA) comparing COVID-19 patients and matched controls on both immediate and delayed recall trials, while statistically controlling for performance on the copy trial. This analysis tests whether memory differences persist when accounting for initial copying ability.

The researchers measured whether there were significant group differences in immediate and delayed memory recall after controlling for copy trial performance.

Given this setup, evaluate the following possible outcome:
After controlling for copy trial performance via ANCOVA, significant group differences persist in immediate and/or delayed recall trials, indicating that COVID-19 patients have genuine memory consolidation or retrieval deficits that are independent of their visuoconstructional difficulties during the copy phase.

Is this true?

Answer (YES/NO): NO